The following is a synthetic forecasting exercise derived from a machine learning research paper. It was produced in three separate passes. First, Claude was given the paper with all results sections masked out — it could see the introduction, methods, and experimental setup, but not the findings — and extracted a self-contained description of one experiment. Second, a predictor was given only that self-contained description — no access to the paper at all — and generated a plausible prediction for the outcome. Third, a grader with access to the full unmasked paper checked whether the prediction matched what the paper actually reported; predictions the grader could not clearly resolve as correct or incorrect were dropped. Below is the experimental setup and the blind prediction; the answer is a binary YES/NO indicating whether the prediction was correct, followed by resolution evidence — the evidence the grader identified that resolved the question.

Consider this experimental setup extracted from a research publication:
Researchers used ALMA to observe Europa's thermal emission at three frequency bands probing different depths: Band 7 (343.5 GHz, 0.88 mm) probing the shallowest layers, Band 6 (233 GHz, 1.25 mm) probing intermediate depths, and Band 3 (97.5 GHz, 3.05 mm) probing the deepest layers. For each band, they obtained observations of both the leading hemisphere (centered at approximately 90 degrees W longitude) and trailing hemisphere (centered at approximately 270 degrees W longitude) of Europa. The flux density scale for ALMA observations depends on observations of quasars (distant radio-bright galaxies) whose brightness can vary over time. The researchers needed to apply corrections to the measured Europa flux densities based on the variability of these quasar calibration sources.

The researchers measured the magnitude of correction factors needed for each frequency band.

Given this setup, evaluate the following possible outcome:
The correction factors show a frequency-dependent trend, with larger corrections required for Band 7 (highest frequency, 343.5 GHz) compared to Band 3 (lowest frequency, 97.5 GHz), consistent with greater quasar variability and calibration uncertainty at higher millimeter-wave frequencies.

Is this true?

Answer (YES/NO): NO